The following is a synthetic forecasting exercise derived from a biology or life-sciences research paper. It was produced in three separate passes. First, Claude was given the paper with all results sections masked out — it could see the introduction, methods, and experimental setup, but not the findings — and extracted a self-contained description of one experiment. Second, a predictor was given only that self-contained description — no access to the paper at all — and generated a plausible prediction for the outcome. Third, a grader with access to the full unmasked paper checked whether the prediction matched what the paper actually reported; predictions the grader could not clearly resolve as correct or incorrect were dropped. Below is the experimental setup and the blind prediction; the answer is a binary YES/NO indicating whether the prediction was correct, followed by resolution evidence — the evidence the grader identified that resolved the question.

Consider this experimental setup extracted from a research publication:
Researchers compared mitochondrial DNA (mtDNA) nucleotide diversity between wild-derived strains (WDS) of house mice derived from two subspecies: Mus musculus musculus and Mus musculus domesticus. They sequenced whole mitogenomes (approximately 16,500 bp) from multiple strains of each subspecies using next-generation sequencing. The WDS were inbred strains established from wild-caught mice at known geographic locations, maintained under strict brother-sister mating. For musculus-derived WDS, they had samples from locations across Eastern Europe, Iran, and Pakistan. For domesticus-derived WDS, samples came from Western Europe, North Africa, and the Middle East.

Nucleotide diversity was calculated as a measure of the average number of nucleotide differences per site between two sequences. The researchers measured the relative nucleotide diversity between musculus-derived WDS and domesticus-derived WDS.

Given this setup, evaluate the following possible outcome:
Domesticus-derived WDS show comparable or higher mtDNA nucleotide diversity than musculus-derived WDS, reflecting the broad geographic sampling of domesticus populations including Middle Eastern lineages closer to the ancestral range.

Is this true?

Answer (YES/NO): NO